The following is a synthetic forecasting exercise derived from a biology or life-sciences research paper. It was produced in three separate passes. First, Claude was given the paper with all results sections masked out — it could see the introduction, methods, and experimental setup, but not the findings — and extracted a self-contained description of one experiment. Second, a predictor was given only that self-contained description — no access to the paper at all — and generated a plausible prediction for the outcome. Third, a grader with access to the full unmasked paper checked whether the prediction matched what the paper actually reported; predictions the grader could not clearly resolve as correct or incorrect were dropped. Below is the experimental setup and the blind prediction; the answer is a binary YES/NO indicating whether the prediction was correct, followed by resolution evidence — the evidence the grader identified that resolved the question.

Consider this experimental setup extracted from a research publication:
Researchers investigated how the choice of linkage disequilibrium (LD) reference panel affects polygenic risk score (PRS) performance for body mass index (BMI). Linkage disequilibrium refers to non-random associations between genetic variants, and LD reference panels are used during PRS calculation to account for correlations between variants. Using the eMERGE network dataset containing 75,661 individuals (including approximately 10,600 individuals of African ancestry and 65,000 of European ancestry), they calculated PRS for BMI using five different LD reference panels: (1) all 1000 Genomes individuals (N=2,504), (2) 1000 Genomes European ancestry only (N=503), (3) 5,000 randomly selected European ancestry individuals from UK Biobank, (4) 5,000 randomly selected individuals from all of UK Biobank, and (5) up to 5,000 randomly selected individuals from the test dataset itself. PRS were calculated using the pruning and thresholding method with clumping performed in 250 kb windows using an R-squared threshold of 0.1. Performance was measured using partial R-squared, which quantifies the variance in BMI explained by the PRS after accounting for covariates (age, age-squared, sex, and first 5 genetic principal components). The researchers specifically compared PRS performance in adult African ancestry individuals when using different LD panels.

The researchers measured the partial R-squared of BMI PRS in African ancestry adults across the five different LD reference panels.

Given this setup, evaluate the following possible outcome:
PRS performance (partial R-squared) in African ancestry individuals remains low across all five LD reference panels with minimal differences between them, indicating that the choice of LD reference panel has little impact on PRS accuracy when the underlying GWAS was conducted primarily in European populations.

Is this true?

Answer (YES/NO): NO